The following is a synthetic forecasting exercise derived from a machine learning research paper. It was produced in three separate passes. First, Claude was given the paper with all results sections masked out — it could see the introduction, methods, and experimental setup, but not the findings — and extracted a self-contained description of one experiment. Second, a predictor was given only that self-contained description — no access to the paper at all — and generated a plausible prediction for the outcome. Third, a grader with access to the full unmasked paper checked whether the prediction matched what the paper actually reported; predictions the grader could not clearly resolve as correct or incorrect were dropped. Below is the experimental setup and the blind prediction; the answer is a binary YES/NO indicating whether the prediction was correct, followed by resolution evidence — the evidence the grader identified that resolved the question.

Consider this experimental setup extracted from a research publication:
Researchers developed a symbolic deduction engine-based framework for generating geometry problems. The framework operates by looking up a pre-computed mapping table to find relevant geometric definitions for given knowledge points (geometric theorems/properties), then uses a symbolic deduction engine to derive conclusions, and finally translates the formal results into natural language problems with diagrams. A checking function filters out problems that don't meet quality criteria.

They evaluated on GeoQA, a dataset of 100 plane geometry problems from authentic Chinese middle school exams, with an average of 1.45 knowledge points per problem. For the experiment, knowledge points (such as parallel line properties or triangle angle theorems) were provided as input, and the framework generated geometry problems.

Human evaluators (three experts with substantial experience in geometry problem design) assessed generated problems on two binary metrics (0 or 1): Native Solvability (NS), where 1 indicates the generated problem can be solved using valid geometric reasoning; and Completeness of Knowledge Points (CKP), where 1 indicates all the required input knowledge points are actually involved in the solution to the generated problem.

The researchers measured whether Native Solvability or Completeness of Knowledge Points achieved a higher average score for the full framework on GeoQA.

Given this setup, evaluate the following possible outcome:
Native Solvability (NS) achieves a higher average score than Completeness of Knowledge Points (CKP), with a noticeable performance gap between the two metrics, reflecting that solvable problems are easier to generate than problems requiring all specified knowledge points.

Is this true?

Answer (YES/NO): NO